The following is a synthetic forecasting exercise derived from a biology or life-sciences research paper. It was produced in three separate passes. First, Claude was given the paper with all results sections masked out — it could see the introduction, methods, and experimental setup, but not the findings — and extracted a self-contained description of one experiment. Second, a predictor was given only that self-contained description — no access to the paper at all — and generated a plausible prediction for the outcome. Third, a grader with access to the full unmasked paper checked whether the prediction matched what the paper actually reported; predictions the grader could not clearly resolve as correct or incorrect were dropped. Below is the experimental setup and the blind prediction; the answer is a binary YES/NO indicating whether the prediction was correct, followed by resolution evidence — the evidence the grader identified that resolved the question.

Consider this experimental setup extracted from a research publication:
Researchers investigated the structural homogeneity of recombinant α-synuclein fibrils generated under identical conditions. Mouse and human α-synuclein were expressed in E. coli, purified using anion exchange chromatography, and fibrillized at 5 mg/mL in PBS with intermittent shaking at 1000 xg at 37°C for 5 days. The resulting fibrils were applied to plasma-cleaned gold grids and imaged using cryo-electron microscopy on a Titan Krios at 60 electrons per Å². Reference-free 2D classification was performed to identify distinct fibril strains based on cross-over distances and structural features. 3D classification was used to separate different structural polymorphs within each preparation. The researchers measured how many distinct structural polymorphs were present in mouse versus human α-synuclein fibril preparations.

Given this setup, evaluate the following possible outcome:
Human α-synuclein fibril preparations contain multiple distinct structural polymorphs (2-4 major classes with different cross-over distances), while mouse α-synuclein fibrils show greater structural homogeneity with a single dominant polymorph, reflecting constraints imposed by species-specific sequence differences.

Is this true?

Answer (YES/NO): NO